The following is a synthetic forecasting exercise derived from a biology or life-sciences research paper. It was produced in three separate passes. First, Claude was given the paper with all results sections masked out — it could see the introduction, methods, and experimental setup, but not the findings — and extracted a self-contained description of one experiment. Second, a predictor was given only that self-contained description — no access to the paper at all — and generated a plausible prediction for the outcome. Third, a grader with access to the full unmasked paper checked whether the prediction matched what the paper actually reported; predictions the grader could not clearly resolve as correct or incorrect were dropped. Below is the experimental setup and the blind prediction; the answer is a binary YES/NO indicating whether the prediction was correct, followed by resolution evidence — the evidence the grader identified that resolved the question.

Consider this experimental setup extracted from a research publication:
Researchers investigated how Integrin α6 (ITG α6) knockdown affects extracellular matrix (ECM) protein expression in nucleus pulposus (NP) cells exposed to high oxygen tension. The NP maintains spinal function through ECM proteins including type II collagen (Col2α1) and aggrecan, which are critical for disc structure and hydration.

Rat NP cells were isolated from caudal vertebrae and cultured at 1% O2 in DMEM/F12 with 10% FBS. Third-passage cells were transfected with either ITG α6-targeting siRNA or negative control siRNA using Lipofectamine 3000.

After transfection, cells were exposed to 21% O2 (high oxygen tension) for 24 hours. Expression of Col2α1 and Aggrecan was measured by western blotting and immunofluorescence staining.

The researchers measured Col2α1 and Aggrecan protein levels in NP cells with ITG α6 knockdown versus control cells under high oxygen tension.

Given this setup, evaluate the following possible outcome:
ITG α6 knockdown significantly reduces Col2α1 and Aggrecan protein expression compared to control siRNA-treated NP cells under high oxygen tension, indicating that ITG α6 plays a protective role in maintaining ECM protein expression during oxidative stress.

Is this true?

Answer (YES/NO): YES